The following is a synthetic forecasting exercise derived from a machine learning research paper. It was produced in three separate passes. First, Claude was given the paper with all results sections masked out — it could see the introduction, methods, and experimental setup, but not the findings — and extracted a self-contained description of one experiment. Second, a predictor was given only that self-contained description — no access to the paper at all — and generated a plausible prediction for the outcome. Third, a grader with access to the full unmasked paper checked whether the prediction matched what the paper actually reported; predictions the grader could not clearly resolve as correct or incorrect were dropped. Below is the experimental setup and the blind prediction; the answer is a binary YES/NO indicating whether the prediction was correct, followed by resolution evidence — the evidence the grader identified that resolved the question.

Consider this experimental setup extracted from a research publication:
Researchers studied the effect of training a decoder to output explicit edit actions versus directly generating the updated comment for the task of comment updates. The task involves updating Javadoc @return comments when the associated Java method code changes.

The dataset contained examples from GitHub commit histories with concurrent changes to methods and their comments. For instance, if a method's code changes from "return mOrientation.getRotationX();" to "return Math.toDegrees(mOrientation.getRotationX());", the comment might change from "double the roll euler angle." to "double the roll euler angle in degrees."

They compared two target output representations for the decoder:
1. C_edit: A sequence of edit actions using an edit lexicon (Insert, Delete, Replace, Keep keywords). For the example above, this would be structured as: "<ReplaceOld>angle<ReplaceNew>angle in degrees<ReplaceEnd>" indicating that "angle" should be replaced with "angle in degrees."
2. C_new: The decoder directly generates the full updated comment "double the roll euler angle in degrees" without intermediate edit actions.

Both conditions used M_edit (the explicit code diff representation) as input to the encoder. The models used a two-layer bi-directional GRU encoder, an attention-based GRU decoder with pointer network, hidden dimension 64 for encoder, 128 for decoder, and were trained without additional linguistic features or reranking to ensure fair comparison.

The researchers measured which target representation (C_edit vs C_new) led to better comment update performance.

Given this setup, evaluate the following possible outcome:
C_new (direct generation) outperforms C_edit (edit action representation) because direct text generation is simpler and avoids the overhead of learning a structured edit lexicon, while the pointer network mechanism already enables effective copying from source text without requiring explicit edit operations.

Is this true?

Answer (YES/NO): NO